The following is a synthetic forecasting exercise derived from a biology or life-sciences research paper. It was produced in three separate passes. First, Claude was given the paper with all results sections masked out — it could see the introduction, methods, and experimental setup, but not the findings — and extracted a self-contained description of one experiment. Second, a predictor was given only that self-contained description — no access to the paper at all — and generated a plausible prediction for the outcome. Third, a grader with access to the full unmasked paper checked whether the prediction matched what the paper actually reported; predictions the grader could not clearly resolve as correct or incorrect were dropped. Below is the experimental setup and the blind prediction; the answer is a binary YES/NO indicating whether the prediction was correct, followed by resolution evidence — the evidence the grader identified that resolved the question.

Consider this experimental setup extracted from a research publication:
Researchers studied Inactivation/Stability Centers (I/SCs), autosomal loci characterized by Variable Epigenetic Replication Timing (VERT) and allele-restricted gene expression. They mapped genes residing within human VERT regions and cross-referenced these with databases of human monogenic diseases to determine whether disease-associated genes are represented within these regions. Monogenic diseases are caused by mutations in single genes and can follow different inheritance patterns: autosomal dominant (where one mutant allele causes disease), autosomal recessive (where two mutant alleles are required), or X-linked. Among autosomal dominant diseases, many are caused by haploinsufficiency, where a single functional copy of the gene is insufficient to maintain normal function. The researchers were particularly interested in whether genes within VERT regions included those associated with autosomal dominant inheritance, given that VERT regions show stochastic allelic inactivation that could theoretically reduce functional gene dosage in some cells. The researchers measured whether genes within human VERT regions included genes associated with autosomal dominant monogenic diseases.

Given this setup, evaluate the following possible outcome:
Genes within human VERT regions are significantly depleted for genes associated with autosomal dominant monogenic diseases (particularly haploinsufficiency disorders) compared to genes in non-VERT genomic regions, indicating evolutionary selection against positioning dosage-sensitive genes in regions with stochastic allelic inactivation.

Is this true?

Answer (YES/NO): NO